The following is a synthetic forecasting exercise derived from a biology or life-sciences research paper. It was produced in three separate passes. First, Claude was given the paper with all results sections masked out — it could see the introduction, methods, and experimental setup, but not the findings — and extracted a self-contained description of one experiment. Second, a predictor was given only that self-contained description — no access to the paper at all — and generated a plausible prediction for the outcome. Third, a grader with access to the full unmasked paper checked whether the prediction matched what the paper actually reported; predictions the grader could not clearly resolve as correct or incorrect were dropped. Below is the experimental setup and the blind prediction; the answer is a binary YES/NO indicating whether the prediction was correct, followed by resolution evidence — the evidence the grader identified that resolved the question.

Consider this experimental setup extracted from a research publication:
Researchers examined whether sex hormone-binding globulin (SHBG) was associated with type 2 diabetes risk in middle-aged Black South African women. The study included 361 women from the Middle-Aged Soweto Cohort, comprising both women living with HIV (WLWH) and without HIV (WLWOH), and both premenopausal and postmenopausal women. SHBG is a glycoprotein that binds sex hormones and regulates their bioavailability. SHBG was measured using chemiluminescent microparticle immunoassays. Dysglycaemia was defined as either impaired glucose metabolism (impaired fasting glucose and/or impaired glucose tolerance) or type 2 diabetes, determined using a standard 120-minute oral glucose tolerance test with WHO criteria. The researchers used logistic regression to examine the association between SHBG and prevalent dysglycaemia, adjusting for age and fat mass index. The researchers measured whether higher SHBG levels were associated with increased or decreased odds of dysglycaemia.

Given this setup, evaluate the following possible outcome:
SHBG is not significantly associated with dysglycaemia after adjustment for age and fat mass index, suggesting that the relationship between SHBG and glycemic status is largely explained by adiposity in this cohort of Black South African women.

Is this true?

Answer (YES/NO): NO